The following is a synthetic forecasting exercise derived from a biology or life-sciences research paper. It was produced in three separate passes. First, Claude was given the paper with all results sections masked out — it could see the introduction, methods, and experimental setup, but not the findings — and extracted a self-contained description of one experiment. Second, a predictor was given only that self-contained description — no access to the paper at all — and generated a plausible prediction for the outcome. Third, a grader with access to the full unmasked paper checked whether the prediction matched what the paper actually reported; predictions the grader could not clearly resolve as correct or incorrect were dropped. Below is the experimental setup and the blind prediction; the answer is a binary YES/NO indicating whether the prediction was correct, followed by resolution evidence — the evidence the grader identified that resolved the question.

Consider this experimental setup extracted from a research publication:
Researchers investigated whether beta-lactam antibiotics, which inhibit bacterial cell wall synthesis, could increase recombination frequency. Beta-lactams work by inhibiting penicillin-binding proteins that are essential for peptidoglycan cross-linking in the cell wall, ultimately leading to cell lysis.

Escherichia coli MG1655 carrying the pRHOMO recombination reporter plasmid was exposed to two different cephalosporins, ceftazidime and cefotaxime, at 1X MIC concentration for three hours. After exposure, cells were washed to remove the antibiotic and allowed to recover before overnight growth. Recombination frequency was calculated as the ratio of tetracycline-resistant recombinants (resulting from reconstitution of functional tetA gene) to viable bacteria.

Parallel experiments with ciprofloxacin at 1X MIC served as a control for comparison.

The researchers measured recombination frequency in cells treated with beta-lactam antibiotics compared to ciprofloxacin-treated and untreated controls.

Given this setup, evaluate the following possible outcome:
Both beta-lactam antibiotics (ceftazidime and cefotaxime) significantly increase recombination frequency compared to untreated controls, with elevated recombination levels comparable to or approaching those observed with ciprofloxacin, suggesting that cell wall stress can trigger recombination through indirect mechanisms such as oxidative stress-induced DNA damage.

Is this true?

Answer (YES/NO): NO